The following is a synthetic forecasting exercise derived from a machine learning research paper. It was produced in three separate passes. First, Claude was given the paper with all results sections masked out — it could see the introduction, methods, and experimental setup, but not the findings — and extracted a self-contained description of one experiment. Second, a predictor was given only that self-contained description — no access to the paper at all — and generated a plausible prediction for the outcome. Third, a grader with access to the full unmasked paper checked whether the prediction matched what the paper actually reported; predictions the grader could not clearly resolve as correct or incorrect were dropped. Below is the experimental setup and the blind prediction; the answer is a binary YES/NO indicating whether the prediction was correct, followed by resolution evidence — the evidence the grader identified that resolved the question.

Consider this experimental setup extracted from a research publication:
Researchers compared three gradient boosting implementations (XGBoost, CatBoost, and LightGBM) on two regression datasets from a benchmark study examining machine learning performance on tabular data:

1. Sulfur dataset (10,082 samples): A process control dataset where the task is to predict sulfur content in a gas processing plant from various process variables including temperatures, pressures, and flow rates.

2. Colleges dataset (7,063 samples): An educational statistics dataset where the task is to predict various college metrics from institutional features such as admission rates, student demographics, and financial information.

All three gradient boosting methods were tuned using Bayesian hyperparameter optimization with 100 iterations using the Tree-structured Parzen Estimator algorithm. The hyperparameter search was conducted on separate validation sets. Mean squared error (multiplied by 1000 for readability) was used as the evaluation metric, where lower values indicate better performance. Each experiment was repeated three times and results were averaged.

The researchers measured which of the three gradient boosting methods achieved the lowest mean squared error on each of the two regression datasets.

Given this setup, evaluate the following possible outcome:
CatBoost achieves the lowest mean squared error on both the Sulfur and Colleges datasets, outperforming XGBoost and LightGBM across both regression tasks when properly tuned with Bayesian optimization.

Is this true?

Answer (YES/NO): NO